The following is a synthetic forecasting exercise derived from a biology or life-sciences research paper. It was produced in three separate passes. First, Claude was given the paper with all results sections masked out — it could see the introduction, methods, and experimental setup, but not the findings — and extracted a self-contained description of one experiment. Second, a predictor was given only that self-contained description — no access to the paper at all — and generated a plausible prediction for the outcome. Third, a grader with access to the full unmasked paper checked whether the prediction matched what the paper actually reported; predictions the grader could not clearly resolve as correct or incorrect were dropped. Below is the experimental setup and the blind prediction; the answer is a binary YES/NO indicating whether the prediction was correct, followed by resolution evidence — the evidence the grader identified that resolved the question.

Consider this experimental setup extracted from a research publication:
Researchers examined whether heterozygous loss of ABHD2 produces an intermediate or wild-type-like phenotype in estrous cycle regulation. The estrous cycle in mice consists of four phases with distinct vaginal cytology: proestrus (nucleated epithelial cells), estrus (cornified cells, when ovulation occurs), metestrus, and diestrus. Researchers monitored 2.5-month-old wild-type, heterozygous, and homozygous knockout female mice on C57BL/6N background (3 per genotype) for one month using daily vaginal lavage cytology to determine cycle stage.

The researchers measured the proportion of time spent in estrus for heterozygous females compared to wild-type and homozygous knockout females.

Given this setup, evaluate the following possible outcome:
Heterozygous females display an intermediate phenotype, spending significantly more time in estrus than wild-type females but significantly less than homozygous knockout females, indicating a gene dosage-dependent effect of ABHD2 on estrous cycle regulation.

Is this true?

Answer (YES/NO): NO